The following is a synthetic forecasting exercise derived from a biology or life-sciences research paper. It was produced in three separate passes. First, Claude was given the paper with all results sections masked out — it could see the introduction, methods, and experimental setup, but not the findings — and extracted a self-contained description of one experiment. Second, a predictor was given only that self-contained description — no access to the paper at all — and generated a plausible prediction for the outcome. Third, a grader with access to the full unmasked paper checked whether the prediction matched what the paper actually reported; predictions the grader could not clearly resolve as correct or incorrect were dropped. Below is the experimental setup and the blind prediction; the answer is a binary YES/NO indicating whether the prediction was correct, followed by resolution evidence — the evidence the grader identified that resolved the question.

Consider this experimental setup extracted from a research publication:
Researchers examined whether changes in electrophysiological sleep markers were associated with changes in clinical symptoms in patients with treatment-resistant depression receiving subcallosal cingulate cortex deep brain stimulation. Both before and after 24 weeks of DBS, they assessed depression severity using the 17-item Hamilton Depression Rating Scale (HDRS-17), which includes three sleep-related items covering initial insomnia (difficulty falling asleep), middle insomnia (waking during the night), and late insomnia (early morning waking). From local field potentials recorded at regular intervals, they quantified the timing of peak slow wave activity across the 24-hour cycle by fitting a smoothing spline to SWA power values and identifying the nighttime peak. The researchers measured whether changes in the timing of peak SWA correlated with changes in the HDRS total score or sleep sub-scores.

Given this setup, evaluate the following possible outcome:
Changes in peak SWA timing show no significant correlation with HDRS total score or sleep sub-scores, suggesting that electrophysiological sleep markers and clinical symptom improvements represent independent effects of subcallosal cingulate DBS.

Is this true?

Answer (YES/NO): YES